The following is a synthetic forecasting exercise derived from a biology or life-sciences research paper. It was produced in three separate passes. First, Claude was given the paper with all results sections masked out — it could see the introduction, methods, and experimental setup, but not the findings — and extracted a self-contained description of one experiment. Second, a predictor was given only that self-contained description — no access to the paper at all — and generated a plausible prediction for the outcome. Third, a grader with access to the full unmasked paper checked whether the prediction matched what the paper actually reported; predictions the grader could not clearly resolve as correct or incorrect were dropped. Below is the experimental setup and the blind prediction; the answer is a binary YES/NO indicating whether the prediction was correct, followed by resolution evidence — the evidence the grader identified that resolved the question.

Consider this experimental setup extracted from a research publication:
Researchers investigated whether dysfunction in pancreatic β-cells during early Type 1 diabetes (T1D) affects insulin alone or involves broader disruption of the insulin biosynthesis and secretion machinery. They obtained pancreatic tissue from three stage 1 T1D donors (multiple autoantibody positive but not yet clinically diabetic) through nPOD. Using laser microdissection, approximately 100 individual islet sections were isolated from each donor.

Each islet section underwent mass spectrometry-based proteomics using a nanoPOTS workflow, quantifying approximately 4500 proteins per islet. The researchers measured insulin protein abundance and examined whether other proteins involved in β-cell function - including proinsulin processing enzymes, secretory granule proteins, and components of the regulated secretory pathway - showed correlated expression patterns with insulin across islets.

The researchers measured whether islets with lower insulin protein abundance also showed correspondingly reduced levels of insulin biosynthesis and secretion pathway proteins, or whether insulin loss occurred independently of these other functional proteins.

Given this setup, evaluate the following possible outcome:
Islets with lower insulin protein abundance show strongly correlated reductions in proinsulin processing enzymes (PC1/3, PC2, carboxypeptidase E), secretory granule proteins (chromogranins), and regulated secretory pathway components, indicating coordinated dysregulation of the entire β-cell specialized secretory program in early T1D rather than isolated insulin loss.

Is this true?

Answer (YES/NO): YES